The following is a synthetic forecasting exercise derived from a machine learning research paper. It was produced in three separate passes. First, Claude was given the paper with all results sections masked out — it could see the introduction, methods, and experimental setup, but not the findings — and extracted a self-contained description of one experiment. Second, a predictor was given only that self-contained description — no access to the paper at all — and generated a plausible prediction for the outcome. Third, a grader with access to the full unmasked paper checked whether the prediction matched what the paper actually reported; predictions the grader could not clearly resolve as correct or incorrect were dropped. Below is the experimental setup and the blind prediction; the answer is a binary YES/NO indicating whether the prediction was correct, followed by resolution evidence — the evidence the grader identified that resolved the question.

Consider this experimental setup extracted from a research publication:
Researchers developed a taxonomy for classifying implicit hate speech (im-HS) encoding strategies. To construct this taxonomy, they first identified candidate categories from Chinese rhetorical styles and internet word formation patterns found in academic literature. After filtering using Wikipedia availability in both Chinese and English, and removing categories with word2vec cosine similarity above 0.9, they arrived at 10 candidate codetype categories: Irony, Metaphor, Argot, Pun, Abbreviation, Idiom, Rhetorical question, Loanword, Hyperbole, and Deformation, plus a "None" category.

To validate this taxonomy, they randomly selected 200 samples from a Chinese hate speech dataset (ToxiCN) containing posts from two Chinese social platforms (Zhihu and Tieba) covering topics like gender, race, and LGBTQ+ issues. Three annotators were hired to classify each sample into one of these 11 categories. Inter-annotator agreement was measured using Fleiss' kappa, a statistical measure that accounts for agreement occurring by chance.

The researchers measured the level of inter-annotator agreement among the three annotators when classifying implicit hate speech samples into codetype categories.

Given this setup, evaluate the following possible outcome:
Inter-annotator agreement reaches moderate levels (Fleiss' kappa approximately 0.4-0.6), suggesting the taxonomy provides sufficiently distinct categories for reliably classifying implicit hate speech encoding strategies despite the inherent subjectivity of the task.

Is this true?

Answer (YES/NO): YES